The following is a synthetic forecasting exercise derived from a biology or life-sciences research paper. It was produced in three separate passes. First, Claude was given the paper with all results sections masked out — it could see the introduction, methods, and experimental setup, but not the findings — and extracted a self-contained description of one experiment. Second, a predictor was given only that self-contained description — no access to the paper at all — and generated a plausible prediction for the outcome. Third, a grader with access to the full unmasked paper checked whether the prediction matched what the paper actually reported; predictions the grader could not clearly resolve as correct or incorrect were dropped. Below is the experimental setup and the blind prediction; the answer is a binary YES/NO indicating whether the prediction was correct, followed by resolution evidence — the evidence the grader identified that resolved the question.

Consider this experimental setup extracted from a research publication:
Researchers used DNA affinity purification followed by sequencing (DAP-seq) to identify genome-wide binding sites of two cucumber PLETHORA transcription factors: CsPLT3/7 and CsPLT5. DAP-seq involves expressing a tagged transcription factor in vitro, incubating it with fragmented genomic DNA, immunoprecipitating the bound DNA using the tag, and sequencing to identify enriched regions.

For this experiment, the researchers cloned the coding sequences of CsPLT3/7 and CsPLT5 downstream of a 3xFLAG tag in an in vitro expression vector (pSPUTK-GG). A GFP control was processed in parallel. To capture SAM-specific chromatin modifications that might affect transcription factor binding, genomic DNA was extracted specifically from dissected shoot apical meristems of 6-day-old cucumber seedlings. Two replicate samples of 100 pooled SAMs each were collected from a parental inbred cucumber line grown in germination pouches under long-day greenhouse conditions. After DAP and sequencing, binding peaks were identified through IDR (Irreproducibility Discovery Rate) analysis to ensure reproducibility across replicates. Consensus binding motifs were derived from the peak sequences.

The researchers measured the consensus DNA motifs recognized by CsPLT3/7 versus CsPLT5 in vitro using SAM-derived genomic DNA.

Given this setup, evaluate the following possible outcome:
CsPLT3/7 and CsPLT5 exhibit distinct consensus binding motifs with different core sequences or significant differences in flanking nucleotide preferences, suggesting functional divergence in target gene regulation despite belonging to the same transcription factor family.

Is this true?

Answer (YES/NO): NO